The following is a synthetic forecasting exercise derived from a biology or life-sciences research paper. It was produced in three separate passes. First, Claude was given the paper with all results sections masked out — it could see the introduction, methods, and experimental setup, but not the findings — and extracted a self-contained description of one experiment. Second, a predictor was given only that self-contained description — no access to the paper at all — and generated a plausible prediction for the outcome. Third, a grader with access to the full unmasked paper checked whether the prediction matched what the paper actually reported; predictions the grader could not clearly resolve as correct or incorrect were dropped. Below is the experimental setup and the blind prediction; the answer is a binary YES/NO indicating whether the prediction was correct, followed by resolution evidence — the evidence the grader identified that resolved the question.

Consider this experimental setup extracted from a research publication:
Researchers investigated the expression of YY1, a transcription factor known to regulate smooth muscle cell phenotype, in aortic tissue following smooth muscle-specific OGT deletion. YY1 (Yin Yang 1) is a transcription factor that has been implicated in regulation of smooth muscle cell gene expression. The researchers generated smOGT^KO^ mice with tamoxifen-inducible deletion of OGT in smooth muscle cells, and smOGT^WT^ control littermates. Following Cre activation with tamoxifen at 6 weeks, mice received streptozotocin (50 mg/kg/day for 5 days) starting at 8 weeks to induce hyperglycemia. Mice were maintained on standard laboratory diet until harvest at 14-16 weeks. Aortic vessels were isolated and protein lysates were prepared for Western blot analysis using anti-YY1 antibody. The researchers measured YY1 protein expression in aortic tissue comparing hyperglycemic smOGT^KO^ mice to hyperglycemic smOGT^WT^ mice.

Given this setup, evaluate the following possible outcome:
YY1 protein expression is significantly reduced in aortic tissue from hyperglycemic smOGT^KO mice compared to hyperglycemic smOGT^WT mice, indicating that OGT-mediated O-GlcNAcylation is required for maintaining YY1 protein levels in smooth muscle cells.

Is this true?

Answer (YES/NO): YES